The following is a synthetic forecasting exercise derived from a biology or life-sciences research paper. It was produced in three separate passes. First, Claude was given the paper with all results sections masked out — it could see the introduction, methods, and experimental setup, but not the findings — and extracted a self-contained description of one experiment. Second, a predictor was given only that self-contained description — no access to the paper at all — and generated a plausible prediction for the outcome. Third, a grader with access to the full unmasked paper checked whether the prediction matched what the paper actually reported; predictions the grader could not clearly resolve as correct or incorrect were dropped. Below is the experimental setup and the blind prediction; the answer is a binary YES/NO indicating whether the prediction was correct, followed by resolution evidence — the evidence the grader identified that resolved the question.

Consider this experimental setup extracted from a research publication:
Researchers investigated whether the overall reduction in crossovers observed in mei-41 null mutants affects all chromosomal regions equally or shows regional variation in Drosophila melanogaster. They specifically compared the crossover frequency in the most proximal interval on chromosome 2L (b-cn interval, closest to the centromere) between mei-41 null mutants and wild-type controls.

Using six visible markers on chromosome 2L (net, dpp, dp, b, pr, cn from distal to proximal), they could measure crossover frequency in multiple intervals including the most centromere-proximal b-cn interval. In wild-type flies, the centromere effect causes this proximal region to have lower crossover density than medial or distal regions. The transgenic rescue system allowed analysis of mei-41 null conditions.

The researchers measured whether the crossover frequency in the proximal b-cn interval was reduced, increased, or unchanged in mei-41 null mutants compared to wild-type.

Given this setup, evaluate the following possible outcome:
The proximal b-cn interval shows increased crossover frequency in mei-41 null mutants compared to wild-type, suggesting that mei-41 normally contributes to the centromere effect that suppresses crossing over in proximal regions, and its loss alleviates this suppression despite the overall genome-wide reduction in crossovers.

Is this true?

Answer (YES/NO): NO